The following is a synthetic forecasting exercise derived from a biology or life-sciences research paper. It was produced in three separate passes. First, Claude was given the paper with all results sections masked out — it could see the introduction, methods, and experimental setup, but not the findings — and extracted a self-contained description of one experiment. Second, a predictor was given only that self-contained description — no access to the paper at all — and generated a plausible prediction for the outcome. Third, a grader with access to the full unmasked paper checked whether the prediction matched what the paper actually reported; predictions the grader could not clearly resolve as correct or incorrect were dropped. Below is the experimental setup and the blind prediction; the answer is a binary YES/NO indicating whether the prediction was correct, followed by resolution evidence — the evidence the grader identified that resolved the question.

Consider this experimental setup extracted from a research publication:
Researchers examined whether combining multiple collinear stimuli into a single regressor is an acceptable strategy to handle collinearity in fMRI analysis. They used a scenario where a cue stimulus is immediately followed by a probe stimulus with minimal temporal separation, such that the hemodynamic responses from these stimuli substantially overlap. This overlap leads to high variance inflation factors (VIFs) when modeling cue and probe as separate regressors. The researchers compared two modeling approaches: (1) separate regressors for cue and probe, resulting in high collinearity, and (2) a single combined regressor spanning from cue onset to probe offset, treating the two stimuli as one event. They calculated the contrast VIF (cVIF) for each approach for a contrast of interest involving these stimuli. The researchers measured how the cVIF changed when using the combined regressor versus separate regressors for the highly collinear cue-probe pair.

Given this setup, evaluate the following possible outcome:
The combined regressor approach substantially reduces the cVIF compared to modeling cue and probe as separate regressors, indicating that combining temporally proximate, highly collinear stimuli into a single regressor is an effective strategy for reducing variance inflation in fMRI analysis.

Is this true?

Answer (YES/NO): YES